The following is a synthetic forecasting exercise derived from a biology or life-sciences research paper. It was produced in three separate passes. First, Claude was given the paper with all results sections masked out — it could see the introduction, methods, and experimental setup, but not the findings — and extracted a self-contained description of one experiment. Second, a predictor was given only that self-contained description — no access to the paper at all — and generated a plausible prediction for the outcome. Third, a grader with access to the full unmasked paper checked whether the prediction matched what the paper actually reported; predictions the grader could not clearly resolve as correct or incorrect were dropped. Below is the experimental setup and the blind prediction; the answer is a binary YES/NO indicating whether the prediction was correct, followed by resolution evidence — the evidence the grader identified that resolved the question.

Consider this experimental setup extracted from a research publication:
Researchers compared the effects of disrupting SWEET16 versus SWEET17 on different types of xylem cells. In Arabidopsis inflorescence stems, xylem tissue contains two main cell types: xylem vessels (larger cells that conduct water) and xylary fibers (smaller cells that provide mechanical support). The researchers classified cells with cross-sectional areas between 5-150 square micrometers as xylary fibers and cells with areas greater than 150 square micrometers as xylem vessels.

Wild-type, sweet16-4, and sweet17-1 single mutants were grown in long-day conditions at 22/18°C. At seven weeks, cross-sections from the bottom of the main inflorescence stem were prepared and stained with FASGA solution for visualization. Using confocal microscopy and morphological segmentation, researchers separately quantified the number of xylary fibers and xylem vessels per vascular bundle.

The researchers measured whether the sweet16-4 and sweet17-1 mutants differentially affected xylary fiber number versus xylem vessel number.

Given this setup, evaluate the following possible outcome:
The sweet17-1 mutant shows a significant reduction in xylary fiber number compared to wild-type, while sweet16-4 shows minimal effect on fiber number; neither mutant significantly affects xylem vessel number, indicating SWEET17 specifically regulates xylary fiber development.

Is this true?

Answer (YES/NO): NO